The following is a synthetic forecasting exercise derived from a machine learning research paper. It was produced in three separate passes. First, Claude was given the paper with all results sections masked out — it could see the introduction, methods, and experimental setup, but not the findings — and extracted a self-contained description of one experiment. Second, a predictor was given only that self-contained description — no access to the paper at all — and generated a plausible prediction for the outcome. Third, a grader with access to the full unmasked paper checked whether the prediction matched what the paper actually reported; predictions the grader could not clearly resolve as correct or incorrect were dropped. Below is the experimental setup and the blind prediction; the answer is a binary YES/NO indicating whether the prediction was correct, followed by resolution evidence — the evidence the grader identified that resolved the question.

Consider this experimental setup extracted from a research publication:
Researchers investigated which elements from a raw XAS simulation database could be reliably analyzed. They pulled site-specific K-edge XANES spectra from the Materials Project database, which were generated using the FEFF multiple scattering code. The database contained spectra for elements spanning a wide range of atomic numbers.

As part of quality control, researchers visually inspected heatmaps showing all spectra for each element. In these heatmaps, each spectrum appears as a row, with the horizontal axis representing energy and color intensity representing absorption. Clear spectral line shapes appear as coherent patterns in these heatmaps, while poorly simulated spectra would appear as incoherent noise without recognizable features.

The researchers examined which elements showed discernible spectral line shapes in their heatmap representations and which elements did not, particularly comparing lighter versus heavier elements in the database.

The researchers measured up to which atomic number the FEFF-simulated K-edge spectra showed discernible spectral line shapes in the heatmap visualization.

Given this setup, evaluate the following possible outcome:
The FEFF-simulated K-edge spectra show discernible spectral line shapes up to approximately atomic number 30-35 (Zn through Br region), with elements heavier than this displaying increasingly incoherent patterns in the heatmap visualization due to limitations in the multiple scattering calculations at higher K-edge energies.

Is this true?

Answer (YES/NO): NO